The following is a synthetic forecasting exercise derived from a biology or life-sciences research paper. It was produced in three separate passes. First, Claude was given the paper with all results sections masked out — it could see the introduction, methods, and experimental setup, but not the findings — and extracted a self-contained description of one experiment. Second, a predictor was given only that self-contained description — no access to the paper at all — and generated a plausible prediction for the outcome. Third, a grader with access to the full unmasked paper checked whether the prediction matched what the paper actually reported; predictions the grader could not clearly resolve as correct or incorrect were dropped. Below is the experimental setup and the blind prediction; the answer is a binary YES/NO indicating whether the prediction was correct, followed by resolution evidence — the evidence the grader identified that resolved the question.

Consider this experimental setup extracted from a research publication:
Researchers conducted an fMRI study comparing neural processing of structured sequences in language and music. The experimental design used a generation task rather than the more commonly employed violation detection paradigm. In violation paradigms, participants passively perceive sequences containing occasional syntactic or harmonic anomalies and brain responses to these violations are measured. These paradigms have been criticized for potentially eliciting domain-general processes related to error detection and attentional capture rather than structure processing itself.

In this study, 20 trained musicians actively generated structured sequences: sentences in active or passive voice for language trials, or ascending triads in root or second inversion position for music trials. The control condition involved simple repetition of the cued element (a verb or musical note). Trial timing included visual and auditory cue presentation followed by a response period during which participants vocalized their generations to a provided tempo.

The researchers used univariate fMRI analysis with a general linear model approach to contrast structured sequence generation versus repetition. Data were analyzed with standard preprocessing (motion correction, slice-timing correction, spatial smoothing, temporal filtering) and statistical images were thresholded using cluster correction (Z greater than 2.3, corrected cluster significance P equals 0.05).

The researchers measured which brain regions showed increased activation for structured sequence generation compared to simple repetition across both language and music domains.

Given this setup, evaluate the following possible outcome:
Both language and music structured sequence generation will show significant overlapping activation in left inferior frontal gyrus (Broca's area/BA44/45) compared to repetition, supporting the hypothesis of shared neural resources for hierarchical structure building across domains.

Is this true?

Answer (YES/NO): YES